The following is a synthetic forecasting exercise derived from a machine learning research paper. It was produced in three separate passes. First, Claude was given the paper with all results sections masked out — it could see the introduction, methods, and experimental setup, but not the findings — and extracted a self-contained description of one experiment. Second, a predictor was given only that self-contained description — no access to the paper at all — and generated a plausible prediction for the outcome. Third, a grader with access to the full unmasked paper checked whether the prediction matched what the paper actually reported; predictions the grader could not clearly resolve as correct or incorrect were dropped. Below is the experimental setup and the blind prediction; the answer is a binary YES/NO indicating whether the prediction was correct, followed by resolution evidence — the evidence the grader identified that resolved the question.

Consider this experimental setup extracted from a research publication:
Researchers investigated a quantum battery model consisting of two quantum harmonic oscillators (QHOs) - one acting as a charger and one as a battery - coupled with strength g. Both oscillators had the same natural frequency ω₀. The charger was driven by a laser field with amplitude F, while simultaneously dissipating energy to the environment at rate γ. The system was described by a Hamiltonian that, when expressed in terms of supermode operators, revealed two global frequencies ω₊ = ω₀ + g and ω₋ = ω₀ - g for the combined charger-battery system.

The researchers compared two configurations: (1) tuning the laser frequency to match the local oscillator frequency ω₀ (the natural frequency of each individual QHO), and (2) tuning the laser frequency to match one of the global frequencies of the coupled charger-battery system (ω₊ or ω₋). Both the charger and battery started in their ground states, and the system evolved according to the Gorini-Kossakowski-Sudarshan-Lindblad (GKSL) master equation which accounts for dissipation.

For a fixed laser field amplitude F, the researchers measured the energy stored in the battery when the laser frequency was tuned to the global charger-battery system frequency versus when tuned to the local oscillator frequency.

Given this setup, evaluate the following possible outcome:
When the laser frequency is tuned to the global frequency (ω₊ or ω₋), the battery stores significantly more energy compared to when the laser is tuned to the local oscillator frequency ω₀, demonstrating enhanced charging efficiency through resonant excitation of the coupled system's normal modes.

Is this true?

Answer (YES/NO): YES